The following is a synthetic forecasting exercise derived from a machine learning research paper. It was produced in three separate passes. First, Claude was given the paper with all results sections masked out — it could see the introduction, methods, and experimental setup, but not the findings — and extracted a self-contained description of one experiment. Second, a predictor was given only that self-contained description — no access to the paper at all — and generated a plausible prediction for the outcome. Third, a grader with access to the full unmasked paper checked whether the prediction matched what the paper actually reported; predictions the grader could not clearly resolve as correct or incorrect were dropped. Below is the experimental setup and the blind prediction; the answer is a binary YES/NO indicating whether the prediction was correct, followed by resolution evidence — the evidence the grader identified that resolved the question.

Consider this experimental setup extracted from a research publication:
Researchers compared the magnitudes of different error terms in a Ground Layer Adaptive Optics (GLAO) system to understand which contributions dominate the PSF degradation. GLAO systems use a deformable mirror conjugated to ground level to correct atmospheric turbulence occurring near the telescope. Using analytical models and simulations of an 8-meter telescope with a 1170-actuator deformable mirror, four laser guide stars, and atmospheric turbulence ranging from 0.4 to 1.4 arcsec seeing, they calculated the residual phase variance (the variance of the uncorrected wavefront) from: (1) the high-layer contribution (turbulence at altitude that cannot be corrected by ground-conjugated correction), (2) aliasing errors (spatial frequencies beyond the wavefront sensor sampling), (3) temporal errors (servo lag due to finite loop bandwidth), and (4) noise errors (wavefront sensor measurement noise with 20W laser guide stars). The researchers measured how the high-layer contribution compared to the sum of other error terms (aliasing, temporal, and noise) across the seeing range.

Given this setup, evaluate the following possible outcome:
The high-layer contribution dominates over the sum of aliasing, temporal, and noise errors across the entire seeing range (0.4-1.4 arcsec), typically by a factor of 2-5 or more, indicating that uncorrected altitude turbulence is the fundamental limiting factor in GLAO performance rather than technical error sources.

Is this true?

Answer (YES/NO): YES